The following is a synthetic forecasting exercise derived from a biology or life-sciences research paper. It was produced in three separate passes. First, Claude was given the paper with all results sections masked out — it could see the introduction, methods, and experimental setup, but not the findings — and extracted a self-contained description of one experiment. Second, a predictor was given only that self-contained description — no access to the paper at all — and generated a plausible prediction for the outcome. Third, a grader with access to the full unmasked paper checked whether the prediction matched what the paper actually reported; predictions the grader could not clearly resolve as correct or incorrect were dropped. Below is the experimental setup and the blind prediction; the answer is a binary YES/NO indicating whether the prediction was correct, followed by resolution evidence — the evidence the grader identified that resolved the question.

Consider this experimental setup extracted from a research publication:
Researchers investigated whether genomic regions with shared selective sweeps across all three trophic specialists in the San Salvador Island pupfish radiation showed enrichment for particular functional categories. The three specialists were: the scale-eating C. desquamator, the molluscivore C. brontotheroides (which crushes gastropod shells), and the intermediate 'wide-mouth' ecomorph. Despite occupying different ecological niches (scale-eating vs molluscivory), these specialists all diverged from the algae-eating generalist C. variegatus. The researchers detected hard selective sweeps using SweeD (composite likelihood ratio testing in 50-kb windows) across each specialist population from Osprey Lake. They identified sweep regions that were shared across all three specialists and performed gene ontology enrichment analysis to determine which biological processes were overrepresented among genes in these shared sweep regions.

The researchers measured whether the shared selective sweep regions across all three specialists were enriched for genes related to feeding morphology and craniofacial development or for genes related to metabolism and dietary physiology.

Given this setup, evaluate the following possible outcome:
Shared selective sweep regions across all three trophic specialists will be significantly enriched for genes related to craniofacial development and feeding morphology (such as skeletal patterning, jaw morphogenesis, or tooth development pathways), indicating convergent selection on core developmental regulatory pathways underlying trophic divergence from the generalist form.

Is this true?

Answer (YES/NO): NO